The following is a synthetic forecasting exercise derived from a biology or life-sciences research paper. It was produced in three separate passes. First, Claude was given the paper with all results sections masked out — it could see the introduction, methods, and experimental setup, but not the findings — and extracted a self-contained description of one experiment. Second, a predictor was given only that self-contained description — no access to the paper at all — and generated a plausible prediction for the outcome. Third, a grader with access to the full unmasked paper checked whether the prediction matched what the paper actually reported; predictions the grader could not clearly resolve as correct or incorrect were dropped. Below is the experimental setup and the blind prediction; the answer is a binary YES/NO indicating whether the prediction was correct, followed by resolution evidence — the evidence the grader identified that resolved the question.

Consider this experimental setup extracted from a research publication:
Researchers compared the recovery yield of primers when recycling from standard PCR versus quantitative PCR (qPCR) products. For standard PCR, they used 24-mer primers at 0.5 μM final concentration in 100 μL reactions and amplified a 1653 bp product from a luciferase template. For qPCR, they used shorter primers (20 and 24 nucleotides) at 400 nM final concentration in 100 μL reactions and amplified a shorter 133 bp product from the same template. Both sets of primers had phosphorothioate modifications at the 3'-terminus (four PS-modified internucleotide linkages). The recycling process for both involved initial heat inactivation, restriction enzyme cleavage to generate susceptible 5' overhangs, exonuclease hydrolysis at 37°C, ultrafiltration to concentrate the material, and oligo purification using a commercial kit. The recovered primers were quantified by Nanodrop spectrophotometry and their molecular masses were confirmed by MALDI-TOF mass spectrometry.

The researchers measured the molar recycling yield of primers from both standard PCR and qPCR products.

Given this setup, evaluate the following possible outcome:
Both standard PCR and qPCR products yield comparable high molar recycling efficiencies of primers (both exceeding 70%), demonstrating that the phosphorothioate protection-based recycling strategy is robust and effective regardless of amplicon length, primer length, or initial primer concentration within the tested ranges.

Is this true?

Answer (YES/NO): NO